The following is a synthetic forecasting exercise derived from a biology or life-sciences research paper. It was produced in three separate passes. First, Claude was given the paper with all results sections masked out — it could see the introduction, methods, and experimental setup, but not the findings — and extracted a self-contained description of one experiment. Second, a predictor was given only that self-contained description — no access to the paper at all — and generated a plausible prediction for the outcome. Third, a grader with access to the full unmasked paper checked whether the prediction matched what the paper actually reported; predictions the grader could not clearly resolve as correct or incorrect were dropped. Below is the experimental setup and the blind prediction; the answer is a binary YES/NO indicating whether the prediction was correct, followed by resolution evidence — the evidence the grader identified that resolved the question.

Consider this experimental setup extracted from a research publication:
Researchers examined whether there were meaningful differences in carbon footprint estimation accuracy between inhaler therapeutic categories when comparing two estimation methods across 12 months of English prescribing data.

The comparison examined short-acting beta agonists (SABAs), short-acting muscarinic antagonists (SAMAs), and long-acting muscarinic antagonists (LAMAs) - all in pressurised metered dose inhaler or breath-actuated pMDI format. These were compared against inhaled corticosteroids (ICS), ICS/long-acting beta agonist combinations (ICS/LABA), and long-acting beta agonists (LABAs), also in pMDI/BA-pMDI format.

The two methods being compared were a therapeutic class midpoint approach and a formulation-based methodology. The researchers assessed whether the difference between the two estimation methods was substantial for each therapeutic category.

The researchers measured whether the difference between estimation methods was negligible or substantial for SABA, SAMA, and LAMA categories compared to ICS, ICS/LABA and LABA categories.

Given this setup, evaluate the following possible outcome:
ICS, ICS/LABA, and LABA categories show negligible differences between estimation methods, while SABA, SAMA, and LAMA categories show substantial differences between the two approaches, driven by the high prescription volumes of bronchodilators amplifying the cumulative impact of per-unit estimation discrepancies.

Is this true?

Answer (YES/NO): NO